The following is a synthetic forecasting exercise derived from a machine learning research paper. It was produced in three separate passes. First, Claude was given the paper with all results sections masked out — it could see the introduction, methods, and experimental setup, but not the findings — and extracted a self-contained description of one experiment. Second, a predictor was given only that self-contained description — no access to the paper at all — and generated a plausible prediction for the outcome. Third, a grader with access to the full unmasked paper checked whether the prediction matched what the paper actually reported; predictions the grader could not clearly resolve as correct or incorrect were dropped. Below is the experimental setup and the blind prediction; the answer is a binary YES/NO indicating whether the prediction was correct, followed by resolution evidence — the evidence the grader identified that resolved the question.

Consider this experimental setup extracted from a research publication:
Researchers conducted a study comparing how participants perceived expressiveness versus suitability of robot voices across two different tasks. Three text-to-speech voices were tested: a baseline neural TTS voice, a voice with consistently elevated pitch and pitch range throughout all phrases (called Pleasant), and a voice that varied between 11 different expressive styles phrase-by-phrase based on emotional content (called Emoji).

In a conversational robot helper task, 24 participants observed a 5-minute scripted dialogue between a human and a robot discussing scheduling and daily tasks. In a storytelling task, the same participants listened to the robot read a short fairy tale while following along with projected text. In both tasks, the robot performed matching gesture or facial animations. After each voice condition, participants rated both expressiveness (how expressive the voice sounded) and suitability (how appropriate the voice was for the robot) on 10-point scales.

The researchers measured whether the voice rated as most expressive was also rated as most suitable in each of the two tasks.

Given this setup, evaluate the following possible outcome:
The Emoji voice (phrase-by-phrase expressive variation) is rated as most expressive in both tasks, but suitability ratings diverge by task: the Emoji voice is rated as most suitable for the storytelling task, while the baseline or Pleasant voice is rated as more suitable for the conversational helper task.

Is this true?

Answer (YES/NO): YES